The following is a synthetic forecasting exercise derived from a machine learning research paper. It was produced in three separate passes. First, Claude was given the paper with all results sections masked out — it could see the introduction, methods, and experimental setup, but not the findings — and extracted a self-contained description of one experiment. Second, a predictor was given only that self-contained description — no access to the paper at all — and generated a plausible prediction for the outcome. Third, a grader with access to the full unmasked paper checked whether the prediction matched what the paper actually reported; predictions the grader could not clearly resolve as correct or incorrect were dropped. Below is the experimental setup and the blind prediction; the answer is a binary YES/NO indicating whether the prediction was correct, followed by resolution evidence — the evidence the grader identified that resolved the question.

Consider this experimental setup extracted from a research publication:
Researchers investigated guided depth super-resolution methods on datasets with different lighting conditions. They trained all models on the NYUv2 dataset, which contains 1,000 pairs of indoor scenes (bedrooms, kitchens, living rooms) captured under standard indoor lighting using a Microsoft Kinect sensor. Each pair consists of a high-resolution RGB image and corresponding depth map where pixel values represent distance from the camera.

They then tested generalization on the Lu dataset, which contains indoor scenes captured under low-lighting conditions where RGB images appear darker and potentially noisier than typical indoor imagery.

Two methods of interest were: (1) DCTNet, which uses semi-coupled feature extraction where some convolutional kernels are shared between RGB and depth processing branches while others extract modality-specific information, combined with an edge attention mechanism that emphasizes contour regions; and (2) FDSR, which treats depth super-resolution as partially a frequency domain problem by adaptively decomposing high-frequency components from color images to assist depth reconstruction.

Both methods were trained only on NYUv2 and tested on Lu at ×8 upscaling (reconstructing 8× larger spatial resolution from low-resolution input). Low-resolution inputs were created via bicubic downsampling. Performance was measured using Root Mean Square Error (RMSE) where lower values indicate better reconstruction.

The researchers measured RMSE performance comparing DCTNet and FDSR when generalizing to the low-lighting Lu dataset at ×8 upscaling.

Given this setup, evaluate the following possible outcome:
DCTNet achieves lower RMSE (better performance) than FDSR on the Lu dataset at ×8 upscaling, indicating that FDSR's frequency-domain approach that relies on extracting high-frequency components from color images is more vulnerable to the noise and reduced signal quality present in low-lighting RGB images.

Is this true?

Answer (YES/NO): YES